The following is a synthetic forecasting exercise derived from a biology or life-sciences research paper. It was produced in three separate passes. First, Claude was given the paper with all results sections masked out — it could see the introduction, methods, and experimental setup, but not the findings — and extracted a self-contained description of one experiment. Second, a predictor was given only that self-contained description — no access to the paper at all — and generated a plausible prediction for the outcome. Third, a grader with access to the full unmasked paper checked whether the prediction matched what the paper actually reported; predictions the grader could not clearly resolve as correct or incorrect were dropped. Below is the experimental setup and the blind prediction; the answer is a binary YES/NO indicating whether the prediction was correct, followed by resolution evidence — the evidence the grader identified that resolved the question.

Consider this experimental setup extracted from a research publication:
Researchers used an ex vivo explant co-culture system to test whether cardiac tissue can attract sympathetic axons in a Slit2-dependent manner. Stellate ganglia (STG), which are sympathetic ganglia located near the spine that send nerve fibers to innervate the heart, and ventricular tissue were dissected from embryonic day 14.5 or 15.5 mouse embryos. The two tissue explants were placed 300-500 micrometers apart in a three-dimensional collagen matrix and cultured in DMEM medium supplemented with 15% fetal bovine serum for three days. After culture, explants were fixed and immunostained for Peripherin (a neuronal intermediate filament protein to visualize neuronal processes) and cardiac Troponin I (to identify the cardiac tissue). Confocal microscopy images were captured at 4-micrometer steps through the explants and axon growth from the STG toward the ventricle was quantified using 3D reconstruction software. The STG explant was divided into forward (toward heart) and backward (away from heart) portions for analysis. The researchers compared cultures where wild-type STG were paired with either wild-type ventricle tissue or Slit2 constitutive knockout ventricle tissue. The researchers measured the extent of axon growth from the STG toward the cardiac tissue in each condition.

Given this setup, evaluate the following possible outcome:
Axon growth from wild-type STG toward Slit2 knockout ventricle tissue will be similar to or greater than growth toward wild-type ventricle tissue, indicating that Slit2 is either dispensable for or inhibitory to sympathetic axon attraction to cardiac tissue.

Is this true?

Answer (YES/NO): NO